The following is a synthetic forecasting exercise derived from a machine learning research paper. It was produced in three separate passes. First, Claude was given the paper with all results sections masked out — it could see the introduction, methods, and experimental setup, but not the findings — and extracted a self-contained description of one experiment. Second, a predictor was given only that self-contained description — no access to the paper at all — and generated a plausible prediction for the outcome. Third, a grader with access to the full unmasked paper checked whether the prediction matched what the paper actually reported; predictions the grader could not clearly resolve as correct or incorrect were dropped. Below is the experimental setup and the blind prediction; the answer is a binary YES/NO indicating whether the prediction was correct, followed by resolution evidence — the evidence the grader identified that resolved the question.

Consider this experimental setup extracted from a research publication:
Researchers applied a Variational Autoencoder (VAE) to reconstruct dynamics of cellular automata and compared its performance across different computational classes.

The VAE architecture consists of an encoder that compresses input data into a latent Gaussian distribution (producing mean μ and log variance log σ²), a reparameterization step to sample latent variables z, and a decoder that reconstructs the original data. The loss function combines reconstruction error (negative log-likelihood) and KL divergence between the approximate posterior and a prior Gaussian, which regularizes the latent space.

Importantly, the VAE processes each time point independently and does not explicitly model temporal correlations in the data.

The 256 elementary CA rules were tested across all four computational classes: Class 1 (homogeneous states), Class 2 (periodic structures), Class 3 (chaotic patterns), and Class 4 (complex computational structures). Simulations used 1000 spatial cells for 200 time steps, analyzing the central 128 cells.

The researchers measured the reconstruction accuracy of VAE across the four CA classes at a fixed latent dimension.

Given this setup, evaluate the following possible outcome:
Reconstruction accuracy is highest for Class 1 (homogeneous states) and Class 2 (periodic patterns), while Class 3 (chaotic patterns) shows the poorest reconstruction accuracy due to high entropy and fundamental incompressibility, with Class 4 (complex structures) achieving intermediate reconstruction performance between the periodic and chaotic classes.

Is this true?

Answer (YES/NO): NO